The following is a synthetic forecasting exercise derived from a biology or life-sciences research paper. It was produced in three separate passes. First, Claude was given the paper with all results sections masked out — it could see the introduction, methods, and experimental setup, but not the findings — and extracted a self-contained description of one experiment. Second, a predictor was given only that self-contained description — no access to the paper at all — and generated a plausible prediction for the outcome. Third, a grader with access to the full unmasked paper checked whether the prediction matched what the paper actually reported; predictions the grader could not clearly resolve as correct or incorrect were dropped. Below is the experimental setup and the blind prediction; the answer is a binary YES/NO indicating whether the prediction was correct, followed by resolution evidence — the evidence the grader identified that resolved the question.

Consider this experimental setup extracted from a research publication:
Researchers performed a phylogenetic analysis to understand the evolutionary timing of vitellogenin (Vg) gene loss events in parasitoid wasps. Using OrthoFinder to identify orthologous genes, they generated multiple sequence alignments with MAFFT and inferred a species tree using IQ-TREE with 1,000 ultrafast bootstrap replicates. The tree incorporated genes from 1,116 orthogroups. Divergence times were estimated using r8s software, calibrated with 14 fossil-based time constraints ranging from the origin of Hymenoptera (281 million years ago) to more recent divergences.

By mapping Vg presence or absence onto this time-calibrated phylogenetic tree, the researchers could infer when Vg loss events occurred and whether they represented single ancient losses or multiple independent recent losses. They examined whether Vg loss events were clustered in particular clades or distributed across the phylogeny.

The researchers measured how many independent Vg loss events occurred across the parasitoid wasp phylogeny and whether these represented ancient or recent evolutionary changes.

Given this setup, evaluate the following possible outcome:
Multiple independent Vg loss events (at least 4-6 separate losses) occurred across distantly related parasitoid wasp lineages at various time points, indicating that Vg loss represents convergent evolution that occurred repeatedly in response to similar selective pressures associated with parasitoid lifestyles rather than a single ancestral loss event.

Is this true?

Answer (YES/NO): NO